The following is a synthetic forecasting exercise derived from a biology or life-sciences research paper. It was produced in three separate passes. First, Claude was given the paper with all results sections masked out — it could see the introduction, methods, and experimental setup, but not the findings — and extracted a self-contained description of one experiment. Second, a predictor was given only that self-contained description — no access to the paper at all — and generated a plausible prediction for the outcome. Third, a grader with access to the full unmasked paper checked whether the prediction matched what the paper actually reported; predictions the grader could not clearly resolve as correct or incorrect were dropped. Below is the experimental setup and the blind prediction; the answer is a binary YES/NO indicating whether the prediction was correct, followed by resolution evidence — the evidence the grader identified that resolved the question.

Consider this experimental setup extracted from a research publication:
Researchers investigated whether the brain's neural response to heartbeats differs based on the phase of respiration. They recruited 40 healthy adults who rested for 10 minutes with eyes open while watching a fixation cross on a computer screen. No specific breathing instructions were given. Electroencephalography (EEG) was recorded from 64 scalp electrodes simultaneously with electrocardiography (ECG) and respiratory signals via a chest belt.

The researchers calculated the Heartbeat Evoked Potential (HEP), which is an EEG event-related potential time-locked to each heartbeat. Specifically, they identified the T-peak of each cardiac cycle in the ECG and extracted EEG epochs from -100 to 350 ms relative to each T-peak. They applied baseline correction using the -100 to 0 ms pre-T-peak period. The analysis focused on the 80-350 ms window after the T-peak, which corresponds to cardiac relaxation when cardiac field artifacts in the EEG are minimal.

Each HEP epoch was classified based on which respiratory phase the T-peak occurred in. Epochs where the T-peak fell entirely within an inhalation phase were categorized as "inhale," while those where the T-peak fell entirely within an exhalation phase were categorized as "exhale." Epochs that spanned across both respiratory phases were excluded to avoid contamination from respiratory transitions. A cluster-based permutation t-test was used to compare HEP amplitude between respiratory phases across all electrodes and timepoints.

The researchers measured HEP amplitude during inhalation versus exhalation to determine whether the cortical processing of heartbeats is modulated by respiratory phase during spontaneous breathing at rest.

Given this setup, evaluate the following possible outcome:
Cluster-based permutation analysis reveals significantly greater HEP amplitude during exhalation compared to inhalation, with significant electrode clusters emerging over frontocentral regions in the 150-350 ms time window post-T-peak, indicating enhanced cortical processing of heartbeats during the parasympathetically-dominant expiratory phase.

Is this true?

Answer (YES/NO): NO